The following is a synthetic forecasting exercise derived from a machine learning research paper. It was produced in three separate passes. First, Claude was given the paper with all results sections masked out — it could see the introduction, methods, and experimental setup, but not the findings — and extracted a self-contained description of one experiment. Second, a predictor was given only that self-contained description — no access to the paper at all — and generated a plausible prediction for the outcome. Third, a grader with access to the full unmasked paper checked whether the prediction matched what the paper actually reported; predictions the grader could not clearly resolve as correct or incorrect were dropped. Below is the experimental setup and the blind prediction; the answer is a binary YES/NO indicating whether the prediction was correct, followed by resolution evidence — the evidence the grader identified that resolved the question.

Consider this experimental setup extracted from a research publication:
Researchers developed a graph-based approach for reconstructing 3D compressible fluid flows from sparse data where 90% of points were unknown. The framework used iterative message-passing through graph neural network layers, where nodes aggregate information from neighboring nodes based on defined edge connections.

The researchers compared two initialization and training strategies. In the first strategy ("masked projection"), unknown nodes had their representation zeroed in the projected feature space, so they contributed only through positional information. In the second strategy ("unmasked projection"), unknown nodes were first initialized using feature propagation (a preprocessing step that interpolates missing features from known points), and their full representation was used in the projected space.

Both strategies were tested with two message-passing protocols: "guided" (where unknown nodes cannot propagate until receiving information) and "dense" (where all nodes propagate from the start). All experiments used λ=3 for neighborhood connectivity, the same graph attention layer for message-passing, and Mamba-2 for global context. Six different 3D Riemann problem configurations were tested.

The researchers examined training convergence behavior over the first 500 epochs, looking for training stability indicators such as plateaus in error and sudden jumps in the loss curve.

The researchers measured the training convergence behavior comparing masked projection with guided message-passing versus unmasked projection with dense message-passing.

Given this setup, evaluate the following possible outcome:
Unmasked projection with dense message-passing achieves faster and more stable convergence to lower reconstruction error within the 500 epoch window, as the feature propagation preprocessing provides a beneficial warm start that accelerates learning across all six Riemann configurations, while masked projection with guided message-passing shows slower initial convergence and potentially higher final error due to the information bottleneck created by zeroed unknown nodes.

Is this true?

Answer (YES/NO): NO